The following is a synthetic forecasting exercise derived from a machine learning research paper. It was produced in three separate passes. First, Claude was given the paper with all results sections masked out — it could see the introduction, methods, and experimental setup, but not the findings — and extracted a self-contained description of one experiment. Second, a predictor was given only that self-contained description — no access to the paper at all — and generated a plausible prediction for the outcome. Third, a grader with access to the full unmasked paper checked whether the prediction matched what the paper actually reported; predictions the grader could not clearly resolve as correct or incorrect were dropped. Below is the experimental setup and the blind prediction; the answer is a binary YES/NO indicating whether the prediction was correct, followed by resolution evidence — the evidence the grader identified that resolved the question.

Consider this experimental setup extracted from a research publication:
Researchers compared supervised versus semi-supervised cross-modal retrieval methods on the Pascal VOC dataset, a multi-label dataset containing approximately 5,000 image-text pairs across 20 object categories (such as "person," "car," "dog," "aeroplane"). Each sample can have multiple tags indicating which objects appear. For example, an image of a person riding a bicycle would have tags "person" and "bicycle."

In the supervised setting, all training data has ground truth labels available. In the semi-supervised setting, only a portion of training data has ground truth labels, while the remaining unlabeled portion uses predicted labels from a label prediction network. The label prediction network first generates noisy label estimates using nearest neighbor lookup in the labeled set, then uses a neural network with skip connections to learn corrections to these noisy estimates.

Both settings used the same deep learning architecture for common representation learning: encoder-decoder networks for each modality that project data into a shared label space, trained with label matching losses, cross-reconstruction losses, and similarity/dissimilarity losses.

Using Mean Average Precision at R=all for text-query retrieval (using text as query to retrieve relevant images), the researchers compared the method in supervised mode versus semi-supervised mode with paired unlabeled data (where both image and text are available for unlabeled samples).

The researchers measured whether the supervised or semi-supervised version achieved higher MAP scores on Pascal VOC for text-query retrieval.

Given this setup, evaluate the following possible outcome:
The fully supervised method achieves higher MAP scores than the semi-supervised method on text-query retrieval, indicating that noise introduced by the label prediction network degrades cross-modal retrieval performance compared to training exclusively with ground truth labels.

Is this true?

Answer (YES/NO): YES